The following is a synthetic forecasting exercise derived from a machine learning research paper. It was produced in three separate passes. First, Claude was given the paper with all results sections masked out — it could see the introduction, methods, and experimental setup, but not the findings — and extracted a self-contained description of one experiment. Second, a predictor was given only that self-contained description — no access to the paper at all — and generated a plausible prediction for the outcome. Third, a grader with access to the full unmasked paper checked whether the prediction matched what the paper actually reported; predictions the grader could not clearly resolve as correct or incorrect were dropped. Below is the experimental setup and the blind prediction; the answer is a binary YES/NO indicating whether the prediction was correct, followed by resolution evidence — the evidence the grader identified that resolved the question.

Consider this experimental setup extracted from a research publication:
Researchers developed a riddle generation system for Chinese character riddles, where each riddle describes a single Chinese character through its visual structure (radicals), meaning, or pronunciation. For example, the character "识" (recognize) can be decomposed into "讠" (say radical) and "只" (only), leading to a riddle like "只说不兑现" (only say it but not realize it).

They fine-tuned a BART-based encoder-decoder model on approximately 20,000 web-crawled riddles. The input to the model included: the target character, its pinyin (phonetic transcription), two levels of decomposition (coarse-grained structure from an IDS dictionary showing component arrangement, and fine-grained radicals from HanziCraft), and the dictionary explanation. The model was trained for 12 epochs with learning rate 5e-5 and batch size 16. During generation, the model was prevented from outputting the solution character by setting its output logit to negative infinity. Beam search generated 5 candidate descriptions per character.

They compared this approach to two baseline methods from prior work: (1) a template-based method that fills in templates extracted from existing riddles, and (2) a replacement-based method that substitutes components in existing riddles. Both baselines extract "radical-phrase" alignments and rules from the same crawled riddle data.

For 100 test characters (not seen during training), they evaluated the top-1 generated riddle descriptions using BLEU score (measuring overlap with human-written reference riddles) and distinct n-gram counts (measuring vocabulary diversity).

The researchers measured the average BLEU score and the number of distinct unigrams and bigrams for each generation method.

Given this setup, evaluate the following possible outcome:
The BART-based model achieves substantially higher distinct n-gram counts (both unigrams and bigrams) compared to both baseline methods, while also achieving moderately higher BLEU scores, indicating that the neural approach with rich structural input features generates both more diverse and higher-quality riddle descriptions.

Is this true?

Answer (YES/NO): NO